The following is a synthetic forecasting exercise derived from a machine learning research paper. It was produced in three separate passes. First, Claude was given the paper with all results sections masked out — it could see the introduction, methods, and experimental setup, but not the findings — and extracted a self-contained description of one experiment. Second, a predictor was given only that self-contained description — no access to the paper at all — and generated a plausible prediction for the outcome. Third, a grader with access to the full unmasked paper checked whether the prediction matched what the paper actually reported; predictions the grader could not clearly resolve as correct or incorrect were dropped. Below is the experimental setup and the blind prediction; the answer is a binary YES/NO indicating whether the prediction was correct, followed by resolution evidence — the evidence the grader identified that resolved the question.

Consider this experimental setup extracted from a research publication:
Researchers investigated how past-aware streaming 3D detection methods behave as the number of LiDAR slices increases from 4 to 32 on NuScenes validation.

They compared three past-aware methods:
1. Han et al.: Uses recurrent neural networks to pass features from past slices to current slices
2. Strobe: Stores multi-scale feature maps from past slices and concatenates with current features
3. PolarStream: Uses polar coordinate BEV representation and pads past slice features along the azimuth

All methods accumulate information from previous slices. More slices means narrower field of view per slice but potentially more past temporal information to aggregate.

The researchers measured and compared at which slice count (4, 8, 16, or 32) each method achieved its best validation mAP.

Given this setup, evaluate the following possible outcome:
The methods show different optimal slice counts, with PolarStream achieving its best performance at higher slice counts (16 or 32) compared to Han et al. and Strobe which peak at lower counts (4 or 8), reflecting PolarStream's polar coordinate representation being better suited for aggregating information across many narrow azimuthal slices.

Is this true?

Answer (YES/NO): YES